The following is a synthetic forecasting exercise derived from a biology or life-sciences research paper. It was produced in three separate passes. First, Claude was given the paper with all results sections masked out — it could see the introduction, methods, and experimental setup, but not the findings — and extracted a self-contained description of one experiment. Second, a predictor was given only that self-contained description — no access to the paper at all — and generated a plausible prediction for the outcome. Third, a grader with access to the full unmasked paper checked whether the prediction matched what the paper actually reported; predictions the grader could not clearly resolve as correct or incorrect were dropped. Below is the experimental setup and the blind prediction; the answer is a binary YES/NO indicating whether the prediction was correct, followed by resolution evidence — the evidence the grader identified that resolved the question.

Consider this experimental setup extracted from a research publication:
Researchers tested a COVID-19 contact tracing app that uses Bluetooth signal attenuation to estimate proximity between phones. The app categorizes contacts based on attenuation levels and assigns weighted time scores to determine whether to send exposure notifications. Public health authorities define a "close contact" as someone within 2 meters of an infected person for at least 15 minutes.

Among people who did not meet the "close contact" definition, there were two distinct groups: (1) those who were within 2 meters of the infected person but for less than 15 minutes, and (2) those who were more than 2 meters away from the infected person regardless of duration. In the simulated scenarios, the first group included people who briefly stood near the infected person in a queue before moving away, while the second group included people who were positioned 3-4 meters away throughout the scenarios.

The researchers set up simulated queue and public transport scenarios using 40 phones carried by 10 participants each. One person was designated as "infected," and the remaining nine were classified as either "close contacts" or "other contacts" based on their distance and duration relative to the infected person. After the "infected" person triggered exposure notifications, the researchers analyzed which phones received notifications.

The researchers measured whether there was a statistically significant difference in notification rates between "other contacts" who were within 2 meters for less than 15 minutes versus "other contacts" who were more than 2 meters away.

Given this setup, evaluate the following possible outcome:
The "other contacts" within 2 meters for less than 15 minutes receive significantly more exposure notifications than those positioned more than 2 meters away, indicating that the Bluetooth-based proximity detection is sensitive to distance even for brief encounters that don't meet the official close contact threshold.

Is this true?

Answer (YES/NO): YES